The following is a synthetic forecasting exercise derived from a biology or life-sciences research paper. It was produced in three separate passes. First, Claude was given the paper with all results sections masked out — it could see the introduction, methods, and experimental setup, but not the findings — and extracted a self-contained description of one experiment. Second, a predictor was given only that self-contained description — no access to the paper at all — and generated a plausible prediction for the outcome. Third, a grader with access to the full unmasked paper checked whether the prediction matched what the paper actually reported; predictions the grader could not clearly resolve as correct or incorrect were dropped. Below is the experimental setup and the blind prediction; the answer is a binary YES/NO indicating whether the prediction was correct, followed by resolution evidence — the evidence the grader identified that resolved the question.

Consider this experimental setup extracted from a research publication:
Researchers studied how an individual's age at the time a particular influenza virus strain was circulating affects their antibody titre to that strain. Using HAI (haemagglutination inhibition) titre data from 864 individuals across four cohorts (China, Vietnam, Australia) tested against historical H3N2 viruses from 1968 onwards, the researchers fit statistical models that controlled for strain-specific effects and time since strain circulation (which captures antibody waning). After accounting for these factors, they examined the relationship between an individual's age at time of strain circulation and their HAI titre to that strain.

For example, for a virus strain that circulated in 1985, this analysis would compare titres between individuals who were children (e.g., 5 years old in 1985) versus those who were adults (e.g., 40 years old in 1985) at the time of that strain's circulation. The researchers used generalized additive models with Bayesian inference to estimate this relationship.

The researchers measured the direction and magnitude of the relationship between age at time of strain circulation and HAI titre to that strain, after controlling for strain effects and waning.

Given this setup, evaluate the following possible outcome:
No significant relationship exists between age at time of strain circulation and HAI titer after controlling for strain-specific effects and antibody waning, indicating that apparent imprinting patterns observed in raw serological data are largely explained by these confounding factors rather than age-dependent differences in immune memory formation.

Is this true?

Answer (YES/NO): NO